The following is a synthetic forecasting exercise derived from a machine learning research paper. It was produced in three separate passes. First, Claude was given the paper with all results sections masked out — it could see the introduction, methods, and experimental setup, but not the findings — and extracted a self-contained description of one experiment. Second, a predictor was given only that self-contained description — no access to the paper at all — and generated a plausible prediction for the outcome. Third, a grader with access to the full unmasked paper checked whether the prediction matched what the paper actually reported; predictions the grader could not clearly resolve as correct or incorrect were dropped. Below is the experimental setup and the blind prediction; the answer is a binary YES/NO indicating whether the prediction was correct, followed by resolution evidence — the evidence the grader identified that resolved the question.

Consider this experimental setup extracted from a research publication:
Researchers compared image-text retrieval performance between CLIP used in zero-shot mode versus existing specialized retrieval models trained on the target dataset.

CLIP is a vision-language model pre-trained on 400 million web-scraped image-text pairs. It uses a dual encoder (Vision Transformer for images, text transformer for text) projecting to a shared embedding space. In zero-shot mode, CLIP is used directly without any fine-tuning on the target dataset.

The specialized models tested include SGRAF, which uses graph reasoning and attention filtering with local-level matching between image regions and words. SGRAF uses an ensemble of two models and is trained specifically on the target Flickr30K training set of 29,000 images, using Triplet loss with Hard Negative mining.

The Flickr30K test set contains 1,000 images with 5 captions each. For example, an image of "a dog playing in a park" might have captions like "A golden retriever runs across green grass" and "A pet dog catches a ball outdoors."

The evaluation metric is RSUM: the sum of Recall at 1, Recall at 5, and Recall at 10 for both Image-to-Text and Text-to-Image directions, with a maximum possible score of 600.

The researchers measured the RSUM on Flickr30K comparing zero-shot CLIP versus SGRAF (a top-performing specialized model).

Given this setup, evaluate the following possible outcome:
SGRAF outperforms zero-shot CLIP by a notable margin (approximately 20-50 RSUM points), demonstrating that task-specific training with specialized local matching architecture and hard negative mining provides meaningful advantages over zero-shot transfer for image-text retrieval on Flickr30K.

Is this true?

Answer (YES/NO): NO